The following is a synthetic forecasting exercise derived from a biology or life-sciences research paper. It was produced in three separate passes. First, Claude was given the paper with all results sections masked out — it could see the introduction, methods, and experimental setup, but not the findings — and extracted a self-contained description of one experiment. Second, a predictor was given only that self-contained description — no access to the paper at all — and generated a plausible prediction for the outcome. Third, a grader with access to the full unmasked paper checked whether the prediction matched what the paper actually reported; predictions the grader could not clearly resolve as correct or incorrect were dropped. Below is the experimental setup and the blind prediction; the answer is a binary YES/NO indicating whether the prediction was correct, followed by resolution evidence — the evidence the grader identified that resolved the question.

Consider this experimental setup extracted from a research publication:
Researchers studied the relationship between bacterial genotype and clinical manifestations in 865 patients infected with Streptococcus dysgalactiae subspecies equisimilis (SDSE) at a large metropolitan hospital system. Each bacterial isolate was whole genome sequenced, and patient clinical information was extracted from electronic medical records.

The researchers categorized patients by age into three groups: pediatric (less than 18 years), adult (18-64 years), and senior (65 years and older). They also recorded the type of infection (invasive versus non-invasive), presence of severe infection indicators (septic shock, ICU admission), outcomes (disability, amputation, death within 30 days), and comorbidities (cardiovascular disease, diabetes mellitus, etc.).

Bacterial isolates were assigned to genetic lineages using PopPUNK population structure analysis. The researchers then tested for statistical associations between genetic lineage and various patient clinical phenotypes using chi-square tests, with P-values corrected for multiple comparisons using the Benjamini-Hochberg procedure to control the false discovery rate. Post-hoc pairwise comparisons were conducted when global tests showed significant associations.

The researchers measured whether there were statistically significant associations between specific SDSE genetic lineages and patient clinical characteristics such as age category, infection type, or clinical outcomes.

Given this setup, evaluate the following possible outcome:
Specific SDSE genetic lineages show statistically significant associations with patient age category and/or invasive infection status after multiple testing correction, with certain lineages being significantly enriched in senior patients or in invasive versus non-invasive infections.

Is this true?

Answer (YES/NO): NO